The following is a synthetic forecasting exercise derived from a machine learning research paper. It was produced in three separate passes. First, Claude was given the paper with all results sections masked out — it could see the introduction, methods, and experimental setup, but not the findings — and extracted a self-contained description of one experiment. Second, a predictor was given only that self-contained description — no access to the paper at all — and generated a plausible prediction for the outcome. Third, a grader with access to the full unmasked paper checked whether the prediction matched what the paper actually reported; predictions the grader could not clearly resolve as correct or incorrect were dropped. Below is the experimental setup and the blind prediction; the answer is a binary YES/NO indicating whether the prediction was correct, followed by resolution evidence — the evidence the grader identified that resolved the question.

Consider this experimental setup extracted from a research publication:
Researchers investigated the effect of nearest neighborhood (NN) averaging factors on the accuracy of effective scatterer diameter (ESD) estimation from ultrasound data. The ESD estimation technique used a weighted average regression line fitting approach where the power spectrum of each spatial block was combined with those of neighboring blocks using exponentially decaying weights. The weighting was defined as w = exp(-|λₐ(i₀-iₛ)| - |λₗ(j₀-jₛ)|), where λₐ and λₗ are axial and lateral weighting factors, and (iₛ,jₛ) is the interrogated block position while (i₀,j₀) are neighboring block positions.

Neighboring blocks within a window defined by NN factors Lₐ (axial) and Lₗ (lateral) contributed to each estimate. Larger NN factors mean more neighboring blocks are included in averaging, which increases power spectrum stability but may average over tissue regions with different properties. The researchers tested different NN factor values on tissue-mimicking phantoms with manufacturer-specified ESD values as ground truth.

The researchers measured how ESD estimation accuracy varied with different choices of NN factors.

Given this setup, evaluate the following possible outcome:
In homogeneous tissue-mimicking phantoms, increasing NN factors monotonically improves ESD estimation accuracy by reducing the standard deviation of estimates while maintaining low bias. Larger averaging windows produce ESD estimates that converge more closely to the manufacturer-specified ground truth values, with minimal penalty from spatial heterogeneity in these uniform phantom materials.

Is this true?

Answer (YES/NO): NO